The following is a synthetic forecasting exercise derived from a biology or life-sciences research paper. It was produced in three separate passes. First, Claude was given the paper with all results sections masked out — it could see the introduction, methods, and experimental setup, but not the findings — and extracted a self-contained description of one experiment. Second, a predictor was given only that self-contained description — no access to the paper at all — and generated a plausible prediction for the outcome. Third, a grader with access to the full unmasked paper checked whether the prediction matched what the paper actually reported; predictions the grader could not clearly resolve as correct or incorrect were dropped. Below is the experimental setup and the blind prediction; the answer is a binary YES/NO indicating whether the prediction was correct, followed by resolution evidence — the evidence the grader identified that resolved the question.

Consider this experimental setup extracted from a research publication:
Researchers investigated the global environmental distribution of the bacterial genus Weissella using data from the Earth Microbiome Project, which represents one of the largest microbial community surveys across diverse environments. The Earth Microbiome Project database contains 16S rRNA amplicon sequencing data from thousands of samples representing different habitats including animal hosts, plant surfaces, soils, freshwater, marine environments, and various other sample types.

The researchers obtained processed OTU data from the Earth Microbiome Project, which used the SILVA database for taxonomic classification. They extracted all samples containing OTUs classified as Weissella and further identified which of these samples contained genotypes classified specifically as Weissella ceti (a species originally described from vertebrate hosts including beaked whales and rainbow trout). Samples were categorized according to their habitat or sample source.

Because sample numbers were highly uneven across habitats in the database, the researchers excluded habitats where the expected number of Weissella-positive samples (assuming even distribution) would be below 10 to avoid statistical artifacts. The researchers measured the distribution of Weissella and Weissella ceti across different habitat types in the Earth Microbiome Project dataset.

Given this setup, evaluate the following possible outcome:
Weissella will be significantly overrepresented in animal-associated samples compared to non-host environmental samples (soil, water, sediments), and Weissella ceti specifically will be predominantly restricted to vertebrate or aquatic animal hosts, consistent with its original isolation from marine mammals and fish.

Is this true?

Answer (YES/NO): NO